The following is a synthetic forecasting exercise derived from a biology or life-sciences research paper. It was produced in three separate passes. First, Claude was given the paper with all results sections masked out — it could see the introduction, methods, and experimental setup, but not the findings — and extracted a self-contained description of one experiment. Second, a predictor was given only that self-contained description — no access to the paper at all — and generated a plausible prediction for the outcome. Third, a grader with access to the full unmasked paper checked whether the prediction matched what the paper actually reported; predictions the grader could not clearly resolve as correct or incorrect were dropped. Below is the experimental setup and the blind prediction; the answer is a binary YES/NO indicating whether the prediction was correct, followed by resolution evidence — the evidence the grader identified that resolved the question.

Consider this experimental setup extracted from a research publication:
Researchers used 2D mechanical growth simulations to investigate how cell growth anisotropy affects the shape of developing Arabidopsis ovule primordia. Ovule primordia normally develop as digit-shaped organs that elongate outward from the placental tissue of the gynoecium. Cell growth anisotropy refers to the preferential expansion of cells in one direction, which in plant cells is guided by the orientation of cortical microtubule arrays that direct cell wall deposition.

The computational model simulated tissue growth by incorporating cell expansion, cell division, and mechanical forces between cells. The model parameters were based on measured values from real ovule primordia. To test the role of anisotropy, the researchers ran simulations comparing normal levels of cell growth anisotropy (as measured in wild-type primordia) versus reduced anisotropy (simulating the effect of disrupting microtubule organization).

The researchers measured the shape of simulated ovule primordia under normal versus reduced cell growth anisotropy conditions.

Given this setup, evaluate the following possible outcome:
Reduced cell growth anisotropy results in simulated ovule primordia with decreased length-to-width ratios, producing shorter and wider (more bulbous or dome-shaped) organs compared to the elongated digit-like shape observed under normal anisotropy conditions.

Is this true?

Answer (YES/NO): YES